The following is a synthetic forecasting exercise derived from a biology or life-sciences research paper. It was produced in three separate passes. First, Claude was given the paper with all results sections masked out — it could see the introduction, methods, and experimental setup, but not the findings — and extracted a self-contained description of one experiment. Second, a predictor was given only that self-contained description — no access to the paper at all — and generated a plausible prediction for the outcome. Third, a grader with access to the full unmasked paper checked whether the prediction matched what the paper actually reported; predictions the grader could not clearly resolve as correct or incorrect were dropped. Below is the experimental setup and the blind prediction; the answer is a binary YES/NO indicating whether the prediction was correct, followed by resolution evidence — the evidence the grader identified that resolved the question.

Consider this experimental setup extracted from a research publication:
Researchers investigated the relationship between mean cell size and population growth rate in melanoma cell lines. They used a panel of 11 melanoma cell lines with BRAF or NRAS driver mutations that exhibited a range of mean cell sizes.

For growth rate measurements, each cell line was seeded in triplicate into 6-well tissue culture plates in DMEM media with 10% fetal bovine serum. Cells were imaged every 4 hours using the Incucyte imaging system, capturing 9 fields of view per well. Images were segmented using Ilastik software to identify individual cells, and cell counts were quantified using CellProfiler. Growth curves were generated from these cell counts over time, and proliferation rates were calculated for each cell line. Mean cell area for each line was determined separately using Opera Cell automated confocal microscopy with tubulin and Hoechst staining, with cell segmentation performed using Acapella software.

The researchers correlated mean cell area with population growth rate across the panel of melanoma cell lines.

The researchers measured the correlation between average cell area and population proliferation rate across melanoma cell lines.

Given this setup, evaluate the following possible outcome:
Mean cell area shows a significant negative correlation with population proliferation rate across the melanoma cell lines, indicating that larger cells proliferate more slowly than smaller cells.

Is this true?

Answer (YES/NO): NO